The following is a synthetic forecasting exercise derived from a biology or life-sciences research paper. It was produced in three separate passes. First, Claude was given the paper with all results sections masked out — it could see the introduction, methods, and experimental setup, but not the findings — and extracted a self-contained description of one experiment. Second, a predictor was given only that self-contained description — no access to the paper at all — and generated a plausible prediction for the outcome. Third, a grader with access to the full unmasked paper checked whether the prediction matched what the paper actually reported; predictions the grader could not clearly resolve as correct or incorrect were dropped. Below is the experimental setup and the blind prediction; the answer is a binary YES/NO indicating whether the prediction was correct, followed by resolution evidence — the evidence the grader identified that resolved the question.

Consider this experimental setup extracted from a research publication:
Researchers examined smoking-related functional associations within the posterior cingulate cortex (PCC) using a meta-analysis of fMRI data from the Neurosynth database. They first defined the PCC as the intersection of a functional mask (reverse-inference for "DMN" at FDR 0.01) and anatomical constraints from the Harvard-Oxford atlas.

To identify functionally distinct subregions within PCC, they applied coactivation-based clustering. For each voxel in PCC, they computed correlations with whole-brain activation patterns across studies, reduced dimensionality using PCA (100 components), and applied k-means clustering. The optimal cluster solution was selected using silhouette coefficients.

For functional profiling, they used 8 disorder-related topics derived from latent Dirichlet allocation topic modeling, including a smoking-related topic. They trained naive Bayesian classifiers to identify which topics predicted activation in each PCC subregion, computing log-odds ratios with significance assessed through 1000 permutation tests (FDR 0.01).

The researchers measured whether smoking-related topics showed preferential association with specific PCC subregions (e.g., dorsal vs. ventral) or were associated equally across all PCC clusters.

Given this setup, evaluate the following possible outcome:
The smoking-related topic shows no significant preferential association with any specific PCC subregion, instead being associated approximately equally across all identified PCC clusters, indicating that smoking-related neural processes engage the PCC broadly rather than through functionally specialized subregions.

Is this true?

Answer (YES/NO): NO